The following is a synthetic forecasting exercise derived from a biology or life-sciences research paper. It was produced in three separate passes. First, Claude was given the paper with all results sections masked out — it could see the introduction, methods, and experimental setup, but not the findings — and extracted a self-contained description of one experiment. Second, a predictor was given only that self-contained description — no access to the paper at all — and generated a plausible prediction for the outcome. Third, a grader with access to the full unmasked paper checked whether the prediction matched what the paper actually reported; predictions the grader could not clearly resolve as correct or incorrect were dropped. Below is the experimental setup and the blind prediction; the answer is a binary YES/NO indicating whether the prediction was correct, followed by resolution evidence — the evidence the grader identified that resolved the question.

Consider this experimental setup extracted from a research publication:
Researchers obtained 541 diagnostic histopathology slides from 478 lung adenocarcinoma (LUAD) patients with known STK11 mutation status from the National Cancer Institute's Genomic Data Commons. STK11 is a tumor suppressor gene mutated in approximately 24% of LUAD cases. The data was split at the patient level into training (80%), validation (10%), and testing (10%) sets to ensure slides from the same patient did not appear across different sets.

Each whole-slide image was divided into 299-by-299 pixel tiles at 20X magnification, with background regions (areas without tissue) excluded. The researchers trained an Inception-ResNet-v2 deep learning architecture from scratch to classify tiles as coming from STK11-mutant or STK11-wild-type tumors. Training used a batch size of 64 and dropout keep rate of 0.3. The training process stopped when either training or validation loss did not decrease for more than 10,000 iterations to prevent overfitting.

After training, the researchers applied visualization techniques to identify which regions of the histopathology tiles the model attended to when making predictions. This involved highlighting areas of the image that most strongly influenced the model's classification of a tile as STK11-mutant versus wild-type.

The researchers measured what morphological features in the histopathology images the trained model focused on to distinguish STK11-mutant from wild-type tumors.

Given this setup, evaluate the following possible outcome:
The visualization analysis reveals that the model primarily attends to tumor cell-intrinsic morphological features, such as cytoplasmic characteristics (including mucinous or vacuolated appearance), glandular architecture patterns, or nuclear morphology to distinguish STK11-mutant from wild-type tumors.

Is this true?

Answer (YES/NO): NO